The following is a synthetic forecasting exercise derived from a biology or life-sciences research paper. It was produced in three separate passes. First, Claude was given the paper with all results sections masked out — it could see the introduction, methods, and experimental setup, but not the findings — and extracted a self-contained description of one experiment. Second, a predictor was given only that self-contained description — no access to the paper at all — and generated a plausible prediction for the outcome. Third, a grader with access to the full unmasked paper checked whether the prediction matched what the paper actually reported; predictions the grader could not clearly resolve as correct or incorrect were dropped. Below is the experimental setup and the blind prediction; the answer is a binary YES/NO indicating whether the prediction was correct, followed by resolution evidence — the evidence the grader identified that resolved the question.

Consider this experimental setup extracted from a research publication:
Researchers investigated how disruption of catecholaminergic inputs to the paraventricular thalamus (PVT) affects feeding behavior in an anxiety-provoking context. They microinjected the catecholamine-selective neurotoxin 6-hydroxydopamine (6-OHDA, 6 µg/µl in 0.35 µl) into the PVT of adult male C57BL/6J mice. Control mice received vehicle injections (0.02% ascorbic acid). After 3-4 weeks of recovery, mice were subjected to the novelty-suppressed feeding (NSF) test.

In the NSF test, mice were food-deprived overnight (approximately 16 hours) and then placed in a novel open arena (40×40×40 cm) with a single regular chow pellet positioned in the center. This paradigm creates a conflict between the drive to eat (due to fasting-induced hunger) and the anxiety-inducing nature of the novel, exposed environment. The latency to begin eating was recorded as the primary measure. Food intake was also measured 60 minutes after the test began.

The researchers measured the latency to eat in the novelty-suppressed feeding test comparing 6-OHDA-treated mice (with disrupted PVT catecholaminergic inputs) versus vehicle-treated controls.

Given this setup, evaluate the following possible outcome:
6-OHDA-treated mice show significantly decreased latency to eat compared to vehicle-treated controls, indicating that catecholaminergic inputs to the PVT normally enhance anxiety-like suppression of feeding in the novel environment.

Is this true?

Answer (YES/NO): NO